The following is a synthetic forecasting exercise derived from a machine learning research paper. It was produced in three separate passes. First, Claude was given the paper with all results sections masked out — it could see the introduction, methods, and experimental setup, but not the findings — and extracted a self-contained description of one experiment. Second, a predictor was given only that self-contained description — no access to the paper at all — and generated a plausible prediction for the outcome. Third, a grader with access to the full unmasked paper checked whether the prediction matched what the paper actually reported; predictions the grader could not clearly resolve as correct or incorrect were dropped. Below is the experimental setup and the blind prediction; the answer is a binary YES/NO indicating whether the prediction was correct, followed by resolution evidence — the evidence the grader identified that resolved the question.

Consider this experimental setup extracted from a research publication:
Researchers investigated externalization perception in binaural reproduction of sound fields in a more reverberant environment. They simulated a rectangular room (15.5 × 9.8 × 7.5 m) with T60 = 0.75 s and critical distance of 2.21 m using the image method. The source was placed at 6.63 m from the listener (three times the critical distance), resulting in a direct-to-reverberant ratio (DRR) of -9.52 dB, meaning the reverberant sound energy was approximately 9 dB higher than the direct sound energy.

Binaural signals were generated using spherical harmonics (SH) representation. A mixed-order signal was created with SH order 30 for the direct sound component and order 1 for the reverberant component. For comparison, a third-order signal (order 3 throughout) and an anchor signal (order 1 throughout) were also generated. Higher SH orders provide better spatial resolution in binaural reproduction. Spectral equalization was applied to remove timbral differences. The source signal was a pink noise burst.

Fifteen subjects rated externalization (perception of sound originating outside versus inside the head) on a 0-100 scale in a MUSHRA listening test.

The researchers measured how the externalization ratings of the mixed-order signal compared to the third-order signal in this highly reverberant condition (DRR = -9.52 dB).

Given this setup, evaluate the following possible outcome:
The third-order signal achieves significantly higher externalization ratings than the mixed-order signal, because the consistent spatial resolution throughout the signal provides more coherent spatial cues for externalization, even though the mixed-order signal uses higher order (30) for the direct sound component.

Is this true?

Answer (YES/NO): NO